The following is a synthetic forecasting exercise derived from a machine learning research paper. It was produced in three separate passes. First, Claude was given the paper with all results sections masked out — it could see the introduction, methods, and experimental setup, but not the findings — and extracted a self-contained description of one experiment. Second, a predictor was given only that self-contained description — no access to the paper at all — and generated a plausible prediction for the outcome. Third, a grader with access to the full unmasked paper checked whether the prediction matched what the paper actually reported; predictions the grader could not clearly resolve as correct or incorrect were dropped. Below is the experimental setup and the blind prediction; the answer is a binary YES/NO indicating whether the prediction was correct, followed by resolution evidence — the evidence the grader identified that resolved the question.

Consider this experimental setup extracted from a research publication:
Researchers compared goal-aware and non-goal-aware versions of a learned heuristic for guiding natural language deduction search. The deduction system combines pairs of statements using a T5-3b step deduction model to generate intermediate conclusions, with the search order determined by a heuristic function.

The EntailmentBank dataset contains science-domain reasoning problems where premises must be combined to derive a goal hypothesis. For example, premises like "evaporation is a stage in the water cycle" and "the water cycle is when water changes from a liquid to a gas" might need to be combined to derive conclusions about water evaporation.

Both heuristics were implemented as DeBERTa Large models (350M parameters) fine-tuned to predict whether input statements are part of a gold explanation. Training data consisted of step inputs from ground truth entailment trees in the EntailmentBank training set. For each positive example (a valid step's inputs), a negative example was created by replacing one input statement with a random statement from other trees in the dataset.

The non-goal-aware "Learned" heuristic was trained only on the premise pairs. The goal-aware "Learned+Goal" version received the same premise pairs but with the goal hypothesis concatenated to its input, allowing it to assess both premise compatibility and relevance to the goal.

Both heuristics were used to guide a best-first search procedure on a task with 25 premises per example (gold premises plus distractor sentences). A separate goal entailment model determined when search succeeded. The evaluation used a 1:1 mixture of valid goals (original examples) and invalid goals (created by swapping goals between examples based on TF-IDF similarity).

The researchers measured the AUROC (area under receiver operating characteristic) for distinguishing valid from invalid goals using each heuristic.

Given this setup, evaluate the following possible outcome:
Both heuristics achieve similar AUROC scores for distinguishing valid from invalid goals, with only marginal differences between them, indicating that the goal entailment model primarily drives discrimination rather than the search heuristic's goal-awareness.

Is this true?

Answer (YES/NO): NO